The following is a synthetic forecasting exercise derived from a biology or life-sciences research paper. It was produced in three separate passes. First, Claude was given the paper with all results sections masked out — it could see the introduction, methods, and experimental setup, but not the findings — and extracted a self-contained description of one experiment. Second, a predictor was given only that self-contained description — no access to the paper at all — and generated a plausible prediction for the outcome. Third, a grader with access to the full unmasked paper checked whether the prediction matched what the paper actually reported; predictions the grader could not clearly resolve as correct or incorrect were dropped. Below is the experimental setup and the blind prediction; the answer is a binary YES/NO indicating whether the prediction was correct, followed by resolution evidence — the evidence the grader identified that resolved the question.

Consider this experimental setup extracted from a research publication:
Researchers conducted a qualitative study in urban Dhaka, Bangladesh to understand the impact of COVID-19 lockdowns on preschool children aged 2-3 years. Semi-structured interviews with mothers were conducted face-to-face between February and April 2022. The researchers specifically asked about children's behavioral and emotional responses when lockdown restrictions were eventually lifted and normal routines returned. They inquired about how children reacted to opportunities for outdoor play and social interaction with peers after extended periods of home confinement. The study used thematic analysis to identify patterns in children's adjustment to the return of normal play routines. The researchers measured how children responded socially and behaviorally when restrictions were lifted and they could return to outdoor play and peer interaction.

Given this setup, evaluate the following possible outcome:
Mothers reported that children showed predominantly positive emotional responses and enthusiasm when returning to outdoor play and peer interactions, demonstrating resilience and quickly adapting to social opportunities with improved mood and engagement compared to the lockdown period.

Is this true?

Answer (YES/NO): NO